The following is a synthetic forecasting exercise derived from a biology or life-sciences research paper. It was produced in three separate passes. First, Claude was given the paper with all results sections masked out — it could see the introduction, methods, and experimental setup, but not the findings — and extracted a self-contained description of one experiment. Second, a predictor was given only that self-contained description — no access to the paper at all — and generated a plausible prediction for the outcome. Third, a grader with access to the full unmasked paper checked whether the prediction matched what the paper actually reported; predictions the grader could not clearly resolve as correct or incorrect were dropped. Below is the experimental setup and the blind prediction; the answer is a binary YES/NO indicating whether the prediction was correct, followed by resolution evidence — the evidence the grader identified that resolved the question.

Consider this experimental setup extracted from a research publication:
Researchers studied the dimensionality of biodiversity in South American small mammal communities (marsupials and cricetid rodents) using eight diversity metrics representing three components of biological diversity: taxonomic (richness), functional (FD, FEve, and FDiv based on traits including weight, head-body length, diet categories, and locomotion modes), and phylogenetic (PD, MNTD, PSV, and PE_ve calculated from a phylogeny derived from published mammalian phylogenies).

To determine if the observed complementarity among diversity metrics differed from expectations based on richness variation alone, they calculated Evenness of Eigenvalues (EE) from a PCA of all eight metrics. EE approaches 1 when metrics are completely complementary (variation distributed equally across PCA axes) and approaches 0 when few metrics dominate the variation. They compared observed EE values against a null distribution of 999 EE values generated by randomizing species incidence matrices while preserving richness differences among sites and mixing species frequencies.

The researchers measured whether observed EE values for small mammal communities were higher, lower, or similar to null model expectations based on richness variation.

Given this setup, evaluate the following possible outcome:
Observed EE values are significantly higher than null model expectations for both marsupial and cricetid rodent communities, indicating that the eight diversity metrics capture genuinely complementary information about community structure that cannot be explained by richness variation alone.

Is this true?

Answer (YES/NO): NO